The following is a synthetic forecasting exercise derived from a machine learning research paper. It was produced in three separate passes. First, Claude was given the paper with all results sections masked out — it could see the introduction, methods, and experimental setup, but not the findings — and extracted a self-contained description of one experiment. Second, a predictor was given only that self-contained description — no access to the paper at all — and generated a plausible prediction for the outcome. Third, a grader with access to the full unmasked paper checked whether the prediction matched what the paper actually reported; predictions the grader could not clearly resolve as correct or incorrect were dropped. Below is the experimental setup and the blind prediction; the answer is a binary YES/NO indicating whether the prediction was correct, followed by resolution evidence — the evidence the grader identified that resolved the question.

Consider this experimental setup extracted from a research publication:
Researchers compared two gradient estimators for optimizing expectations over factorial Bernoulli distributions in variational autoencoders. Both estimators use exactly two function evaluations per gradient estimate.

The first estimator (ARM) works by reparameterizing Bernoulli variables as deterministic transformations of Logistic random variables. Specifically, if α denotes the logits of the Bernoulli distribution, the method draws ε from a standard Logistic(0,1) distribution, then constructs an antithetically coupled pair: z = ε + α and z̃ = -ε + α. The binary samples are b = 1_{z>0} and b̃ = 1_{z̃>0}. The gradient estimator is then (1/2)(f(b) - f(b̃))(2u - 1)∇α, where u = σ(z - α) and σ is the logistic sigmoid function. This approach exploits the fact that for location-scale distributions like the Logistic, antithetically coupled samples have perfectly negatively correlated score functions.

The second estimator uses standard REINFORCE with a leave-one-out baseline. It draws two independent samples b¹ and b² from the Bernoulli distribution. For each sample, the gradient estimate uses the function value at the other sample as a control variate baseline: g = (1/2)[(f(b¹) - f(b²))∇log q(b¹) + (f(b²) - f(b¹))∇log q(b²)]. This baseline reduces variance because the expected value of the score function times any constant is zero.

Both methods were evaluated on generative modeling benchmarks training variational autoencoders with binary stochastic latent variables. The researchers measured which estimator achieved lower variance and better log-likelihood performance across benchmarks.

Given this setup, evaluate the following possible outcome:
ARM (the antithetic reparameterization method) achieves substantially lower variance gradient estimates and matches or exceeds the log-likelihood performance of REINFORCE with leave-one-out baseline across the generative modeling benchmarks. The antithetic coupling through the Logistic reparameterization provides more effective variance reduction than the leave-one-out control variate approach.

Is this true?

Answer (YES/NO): NO